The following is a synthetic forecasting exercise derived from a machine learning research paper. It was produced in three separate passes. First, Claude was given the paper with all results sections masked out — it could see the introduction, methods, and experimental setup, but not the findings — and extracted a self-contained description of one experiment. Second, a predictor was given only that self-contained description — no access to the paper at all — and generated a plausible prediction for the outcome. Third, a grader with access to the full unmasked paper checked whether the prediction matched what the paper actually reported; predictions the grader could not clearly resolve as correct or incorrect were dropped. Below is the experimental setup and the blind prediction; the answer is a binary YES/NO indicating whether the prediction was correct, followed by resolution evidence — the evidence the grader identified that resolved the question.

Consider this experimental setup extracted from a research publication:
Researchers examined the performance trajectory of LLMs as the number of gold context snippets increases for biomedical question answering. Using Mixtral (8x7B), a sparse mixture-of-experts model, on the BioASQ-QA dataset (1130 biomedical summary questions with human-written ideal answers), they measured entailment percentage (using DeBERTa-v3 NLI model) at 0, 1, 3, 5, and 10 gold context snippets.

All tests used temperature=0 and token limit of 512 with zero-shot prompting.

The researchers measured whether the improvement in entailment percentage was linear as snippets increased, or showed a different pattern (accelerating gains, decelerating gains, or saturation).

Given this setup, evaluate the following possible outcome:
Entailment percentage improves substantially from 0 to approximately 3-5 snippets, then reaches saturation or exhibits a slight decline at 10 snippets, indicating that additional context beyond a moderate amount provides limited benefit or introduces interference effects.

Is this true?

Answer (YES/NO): NO